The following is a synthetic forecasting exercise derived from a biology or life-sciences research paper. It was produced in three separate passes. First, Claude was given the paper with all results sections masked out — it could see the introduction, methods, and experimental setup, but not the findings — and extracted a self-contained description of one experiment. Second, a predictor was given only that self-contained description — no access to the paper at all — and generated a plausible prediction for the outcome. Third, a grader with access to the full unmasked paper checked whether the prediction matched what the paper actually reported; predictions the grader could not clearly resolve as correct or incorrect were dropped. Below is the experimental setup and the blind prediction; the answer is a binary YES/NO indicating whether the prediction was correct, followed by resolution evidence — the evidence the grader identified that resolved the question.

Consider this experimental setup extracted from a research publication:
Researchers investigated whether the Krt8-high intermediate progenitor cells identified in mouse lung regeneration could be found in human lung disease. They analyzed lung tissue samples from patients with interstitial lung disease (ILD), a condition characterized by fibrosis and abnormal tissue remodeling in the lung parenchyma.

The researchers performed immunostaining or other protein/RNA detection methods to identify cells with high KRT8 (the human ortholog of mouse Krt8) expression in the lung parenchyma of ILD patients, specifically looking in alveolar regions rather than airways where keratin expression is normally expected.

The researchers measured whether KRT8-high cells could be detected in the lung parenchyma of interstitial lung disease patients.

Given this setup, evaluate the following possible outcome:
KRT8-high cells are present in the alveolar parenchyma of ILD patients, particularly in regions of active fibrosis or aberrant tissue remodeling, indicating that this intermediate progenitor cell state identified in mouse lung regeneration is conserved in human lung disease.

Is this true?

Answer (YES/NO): YES